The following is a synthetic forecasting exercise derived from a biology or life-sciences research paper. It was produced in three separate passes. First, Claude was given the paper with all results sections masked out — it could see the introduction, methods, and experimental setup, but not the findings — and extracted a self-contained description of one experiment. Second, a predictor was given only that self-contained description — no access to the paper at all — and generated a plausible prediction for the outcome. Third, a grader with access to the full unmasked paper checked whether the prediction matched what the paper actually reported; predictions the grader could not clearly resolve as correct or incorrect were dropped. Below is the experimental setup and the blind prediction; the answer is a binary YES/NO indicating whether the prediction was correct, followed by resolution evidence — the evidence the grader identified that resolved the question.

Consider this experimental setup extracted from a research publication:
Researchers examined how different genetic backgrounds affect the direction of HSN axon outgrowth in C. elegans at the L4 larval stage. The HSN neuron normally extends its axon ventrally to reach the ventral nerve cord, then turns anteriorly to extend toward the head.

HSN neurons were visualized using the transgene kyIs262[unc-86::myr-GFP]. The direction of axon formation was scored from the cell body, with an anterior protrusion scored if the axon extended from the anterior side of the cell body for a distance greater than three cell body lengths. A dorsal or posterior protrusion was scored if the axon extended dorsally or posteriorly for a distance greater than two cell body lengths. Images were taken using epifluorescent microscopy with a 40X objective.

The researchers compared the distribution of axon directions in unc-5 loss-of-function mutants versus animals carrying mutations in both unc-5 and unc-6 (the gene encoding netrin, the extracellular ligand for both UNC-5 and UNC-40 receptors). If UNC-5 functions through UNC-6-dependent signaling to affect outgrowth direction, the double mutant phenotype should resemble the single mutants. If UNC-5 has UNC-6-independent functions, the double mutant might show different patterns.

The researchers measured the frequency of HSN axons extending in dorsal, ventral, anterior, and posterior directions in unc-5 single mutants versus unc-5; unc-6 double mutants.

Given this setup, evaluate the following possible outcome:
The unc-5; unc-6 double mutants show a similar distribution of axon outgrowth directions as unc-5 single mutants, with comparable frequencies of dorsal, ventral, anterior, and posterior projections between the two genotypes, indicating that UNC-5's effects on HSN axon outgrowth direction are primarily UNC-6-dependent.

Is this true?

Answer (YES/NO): NO